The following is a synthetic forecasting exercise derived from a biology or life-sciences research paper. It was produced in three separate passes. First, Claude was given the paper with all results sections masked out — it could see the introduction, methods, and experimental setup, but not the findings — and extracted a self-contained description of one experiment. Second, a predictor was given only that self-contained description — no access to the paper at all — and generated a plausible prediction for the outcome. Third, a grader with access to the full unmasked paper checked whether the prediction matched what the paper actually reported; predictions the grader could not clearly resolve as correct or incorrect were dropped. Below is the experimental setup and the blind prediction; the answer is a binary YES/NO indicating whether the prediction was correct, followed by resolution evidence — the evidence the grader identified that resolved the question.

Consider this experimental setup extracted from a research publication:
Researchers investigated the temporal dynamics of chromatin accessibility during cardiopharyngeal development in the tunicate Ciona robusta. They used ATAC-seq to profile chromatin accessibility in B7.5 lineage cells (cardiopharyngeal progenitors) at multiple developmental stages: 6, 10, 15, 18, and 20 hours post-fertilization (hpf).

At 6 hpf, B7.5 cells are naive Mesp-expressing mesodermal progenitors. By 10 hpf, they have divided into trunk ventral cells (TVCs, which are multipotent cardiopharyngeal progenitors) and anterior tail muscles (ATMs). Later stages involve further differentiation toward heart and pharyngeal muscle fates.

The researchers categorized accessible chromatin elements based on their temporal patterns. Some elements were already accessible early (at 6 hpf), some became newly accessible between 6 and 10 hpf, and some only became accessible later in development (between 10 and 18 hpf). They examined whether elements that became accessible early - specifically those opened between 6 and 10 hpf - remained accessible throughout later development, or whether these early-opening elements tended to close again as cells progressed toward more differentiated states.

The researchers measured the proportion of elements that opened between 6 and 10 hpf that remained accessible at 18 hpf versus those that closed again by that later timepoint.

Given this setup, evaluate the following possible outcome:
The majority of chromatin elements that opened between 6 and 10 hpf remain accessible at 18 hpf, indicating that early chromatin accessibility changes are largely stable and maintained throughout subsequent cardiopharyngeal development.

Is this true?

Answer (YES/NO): YES